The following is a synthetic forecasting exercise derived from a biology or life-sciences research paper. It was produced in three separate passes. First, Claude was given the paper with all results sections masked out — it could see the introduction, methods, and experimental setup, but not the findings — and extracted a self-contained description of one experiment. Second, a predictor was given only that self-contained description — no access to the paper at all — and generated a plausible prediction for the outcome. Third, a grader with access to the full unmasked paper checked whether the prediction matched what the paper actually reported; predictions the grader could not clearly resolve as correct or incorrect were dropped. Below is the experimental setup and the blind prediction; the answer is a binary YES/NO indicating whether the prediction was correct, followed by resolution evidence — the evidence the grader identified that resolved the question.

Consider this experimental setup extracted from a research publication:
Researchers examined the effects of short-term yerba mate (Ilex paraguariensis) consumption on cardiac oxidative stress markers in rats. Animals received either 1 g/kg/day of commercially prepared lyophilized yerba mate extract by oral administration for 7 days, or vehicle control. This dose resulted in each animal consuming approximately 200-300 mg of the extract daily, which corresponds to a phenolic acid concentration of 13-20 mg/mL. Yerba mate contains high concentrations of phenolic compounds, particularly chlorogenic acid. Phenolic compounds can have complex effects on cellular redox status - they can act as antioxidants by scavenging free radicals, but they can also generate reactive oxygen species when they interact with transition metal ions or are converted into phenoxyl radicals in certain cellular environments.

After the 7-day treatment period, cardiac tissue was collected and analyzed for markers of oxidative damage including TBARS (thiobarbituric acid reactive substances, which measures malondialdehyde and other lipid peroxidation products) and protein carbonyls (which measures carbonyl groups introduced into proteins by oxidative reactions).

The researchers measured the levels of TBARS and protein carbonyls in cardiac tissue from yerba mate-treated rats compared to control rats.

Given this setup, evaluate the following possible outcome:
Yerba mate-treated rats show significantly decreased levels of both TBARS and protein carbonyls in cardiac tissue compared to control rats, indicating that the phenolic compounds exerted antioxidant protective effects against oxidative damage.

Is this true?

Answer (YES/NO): NO